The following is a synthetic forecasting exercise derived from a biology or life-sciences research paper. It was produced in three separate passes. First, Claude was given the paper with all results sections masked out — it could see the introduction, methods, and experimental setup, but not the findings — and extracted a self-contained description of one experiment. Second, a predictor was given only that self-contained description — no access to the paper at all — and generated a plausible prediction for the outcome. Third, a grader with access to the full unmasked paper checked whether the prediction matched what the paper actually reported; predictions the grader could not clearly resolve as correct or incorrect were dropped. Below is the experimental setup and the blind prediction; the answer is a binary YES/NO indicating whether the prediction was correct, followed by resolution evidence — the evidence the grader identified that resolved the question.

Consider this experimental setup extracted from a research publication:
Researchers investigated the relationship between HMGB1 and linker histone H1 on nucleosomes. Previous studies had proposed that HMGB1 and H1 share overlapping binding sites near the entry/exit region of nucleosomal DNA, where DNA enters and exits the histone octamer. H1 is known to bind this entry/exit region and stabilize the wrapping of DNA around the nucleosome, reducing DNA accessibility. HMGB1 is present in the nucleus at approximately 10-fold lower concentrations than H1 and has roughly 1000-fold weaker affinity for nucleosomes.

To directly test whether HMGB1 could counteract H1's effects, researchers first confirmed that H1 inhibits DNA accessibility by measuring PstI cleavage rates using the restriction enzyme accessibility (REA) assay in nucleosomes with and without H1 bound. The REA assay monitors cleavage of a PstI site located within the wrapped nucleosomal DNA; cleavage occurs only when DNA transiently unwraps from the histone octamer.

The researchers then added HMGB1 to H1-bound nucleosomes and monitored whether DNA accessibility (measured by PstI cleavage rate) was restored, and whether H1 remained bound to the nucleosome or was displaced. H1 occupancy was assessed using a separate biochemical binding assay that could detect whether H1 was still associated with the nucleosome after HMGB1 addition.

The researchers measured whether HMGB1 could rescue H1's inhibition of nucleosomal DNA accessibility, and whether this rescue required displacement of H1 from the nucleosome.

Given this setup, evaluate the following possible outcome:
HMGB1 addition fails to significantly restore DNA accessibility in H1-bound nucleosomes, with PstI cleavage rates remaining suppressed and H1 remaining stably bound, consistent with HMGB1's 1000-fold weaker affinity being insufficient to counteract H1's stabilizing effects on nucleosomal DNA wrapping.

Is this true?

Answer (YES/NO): NO